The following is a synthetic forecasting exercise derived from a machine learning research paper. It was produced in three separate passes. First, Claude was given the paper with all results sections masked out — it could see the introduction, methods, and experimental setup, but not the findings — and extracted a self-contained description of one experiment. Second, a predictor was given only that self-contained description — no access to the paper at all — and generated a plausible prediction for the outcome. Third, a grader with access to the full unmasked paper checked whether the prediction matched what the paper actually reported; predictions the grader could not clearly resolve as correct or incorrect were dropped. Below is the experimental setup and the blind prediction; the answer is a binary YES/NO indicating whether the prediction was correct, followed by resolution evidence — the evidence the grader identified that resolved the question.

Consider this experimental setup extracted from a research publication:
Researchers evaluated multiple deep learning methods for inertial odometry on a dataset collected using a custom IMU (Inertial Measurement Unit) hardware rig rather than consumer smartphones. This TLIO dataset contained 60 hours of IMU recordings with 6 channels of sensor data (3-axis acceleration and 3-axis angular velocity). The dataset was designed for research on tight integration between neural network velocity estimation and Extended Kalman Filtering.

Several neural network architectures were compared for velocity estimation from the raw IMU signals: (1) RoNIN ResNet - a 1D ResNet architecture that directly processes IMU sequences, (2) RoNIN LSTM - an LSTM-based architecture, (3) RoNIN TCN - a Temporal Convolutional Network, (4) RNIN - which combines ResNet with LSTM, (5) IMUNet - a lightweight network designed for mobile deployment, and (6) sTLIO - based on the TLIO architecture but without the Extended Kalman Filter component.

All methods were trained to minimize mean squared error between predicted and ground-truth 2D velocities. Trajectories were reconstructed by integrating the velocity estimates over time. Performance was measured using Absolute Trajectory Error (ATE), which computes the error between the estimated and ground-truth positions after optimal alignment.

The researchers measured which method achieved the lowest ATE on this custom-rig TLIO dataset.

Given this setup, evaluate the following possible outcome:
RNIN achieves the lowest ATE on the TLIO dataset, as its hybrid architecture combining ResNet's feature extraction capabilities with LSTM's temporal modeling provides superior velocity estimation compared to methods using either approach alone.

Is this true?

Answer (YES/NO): NO